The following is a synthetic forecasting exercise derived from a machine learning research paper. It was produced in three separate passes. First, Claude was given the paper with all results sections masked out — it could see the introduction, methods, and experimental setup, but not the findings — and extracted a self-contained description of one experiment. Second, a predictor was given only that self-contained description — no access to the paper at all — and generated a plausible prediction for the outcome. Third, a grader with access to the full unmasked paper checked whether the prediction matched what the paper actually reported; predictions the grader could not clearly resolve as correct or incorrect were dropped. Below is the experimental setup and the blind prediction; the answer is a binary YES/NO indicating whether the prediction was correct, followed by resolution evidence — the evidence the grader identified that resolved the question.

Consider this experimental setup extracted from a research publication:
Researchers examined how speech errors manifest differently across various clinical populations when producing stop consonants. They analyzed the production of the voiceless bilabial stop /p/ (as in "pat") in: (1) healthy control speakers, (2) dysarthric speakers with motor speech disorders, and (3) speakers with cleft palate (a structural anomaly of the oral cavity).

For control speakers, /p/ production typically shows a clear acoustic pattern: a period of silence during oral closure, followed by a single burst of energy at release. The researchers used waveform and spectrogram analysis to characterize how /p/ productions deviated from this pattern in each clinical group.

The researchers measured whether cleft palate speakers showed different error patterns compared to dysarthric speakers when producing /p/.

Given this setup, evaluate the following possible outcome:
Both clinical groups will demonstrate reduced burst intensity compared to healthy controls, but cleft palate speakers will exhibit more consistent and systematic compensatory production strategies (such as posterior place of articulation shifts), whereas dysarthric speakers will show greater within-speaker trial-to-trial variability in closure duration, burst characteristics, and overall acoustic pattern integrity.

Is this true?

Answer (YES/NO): NO